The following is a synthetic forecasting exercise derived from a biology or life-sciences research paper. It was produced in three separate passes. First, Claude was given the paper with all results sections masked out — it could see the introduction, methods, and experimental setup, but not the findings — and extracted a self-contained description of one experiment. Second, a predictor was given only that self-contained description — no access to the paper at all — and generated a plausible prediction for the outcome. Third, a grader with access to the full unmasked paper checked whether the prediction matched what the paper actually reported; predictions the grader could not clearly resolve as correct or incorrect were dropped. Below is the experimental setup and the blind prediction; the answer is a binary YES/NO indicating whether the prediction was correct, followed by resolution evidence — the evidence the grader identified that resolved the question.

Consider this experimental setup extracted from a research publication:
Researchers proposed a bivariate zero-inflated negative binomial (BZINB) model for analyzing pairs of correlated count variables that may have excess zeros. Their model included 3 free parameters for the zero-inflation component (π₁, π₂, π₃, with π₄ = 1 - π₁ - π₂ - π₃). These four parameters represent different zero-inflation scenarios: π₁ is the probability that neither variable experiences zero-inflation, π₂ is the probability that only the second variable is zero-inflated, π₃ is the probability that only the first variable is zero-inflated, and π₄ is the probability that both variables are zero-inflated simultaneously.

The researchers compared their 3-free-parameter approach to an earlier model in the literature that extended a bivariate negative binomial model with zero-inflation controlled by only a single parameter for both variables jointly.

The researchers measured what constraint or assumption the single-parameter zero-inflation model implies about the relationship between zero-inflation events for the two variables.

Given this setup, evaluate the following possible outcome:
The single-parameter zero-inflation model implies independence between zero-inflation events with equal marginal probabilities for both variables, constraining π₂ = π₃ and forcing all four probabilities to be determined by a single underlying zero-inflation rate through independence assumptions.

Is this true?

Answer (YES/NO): NO